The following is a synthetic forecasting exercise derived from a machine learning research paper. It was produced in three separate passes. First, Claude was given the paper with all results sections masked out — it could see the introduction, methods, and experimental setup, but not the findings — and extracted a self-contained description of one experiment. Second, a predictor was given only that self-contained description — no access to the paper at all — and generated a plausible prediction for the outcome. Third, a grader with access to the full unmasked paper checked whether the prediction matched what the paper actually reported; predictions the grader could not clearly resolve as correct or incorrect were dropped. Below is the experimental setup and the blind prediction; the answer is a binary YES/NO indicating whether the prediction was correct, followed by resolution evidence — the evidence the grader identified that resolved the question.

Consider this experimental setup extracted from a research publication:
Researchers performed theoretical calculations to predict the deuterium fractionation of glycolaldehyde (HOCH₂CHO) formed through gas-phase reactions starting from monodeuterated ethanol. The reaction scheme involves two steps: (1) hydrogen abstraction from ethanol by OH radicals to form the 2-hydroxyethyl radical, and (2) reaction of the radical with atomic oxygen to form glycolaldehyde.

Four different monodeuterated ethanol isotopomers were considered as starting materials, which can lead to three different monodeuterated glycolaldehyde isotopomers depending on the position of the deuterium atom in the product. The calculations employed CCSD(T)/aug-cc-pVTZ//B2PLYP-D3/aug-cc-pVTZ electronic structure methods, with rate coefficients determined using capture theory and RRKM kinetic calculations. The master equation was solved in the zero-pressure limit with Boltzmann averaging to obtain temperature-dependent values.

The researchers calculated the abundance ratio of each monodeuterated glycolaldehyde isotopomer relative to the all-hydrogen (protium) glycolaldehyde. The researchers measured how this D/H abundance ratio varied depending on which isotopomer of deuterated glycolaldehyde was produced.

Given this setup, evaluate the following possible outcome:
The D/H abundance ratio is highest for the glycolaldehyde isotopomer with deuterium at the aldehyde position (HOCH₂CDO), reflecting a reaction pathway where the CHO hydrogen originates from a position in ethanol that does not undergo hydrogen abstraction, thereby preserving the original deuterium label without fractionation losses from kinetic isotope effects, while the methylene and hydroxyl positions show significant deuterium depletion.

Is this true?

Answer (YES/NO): NO